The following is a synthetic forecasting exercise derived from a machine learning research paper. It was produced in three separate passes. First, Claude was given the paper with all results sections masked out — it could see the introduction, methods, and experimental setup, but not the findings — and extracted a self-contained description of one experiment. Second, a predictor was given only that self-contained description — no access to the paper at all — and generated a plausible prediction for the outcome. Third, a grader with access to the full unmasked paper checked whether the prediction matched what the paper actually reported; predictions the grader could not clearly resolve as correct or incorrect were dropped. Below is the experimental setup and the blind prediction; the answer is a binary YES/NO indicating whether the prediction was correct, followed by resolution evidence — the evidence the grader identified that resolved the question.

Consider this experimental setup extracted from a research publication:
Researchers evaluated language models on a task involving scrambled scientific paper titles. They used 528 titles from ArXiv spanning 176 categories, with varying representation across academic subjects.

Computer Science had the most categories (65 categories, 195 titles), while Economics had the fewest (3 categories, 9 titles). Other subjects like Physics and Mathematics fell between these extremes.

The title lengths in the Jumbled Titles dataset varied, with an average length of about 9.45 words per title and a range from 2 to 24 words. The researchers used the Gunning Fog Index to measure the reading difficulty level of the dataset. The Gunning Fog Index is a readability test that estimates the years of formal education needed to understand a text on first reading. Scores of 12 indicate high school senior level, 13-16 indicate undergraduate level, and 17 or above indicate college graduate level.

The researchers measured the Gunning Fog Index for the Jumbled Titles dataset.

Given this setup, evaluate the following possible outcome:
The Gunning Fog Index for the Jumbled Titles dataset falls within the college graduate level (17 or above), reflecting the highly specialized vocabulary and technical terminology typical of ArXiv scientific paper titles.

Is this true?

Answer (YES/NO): YES